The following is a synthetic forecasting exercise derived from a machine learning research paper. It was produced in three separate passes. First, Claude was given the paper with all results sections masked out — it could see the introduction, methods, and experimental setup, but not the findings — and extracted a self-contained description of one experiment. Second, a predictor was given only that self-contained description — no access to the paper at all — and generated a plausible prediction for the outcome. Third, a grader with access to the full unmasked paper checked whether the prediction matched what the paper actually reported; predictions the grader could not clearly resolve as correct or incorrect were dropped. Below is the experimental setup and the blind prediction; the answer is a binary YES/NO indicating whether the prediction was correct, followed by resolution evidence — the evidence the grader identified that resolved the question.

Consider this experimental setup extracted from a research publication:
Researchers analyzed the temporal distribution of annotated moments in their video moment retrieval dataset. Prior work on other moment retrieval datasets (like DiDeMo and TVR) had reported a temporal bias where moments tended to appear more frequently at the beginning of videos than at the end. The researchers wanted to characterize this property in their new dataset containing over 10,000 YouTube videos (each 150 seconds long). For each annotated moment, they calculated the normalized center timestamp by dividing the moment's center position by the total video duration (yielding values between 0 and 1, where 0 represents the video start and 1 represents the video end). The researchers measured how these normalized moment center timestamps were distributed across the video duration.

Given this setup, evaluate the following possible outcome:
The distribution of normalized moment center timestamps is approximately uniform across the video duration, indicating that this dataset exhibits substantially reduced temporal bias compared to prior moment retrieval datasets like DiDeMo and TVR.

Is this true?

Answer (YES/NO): YES